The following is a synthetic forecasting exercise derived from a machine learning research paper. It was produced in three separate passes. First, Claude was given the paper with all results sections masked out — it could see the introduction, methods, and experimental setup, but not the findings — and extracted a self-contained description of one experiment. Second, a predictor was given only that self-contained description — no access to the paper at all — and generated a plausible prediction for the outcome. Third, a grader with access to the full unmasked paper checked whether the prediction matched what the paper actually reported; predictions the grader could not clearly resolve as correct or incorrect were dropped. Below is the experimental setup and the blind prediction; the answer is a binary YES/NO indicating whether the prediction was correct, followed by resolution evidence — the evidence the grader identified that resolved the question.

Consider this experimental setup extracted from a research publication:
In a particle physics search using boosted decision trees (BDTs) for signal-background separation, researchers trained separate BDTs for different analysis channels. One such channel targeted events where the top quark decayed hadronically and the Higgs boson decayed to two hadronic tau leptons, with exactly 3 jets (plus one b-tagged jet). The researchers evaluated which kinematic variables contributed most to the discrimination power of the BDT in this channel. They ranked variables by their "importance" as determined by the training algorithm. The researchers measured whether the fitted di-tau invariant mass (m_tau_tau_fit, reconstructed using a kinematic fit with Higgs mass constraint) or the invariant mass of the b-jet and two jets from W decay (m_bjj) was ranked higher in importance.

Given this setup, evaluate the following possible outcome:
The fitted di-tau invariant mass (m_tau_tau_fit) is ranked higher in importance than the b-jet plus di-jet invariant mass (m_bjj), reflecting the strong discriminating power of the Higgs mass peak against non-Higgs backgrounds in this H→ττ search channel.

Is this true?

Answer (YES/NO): YES